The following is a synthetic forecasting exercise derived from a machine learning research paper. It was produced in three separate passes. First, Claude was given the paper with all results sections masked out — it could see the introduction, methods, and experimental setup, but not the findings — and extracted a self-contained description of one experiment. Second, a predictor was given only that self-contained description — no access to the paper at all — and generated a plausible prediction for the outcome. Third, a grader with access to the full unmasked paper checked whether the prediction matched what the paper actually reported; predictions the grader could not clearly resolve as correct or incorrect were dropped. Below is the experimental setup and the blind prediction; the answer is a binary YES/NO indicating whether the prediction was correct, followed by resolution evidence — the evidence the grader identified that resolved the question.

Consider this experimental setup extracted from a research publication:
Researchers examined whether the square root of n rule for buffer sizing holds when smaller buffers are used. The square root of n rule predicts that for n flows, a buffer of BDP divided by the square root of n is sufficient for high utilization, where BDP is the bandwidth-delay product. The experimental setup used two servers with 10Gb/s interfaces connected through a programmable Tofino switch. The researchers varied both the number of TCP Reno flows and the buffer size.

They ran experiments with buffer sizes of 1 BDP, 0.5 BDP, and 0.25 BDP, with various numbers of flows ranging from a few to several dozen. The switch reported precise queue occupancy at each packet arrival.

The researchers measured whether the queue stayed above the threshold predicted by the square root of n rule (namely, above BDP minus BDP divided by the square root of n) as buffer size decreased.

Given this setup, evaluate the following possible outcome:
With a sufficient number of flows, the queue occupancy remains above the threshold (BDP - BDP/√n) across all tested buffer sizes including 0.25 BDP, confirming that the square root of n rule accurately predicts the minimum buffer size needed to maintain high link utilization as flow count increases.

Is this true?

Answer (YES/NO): YES